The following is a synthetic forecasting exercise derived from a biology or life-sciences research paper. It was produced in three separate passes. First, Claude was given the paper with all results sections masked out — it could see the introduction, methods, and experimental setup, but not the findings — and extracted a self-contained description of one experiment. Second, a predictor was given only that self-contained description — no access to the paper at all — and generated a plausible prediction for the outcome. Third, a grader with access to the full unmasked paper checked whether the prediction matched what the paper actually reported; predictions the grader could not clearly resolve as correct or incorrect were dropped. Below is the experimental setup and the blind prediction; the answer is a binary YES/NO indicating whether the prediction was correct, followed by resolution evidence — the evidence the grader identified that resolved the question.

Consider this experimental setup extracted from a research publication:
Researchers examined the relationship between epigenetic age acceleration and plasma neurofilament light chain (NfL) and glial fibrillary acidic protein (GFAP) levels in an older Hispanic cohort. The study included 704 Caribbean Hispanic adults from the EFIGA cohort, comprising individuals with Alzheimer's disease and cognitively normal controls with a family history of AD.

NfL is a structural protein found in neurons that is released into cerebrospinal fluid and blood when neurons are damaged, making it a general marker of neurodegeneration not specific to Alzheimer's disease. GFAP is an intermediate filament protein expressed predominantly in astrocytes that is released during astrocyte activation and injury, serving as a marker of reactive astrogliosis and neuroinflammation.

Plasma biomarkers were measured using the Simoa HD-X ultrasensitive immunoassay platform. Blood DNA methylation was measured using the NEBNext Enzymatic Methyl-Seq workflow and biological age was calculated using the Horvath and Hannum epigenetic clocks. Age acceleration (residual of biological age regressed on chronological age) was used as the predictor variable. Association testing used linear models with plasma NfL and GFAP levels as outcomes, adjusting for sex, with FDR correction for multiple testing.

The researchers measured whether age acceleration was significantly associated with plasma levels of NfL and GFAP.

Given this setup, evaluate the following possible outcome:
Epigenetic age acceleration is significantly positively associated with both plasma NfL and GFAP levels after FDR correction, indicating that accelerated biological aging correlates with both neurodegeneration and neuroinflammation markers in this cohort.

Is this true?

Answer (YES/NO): YES